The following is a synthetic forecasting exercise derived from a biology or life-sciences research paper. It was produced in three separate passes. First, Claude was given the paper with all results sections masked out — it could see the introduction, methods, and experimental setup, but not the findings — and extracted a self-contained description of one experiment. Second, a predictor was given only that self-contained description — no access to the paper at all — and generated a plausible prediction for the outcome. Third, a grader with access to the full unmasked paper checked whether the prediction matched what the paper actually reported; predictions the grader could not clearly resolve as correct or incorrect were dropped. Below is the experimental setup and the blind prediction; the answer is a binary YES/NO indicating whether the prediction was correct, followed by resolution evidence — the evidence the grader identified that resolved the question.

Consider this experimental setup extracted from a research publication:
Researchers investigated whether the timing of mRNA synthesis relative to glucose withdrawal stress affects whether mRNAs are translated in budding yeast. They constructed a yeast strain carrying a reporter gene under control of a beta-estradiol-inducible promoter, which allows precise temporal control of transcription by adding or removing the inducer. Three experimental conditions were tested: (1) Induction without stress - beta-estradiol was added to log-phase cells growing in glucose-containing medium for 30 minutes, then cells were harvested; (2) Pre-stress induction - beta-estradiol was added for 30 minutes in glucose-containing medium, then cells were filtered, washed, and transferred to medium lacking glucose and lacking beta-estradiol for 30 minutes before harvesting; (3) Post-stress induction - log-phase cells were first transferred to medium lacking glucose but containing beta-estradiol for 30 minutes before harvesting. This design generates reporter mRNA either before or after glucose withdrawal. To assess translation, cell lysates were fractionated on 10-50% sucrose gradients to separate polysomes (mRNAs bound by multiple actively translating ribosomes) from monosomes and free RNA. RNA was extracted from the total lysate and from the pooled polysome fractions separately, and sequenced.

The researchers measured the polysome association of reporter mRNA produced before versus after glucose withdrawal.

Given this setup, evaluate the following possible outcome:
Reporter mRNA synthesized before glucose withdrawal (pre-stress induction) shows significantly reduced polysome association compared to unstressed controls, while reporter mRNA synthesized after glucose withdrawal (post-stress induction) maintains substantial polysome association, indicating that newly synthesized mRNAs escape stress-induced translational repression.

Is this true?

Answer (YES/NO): YES